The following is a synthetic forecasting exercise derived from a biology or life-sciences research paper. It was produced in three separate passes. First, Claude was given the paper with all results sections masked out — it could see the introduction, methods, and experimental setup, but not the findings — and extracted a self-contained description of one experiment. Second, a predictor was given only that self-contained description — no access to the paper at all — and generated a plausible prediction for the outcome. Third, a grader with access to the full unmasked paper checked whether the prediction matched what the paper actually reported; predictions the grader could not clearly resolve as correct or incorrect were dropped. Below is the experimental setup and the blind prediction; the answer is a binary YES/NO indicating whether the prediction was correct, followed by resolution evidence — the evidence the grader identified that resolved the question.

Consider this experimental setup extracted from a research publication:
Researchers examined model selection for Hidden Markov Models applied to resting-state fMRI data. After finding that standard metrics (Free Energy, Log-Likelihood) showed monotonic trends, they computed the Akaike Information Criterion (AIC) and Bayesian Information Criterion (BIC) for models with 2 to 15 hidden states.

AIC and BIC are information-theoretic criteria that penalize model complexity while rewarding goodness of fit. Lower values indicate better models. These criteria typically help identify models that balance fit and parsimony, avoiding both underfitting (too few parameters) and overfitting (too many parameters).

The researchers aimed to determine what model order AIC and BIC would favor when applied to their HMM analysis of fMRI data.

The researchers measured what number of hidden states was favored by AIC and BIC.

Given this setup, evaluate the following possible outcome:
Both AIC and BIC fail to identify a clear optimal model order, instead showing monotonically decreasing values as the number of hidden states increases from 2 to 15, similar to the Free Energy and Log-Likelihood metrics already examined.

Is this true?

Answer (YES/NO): NO